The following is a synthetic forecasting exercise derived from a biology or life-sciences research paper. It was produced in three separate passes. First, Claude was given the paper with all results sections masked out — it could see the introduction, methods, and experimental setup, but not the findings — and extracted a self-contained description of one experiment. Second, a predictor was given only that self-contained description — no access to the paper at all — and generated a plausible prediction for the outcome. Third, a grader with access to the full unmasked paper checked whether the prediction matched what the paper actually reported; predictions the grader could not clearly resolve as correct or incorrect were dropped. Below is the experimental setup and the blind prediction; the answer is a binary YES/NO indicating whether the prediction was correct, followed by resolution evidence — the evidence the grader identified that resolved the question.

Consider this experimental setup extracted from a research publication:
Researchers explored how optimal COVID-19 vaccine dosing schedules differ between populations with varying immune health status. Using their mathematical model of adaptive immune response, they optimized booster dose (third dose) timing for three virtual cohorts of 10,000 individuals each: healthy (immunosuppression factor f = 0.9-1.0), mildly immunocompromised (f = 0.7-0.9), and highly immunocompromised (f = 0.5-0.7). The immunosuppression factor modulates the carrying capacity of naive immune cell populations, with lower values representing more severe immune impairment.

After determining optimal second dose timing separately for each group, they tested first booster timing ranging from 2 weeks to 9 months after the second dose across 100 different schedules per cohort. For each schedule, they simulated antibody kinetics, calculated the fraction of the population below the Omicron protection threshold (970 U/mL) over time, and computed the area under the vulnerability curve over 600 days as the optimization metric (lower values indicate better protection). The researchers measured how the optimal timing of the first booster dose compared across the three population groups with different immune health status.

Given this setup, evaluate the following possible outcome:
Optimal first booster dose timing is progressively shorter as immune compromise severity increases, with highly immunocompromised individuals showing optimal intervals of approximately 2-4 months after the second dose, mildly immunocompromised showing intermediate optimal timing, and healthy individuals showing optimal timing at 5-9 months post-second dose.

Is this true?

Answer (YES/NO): NO